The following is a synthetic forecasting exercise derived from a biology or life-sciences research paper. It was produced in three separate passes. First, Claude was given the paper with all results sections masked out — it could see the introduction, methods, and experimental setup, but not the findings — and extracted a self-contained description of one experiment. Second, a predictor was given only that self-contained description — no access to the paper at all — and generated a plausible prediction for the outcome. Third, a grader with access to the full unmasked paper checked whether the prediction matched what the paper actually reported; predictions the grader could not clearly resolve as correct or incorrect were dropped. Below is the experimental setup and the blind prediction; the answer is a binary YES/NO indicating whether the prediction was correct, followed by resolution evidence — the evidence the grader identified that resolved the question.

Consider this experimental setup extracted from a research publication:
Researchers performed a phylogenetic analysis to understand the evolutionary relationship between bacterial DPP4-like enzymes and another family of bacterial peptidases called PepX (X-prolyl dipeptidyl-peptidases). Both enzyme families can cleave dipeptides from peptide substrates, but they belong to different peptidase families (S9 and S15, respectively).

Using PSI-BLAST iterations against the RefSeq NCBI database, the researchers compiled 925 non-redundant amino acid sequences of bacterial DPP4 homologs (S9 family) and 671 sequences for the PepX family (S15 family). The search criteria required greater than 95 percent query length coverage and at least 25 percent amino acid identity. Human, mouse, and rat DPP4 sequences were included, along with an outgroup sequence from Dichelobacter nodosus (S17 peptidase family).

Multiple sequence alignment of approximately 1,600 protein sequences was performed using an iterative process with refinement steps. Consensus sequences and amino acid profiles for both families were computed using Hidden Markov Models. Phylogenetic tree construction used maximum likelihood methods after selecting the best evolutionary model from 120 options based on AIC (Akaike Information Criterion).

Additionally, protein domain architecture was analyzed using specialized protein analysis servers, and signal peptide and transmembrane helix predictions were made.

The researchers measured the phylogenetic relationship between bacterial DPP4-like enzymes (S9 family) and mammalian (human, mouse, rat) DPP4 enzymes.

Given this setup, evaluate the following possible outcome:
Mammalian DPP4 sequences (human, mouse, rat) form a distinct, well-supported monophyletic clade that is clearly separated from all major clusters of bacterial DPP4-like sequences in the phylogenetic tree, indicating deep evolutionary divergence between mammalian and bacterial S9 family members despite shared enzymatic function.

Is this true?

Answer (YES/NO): YES